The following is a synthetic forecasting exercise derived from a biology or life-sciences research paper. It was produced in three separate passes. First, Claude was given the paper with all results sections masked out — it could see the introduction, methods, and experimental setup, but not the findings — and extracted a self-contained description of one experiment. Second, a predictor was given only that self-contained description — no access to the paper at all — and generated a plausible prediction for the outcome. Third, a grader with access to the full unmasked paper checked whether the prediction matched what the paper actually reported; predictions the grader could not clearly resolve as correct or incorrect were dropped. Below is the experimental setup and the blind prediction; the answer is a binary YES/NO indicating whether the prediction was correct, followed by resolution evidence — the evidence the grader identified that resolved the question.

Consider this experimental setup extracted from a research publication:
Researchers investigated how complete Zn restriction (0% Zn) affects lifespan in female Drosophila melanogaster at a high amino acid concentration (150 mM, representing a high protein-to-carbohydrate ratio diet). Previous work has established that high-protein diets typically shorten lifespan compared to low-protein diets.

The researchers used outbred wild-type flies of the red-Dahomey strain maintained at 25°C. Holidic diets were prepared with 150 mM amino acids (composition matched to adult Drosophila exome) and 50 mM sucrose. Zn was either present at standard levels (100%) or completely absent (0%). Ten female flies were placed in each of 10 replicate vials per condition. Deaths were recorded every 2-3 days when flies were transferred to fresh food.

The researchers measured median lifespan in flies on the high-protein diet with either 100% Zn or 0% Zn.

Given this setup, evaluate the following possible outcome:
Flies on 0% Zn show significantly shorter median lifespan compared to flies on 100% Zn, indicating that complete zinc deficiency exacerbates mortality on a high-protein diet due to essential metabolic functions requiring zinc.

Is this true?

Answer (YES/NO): NO